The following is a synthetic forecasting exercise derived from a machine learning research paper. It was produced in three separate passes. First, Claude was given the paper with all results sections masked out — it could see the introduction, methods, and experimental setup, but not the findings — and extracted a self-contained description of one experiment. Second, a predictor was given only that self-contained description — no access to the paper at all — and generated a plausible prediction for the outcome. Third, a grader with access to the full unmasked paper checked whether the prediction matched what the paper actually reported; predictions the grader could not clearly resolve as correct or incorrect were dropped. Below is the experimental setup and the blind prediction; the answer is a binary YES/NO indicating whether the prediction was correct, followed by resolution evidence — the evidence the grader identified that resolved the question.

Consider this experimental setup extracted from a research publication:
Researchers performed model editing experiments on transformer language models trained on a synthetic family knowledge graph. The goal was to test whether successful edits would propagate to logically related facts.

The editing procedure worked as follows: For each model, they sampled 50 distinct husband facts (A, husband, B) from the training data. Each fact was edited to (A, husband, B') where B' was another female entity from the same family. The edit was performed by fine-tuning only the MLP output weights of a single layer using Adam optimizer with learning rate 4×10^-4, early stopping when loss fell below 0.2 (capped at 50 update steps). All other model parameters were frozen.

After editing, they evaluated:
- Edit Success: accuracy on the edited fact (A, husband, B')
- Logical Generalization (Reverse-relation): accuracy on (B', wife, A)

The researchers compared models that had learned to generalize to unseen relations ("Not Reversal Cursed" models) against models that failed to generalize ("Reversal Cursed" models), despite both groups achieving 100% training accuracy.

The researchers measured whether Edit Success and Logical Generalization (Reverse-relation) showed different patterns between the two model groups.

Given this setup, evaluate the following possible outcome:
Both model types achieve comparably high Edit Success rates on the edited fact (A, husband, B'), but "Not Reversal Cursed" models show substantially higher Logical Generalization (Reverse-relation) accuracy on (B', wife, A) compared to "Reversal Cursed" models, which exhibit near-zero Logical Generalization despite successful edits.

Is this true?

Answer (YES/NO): YES